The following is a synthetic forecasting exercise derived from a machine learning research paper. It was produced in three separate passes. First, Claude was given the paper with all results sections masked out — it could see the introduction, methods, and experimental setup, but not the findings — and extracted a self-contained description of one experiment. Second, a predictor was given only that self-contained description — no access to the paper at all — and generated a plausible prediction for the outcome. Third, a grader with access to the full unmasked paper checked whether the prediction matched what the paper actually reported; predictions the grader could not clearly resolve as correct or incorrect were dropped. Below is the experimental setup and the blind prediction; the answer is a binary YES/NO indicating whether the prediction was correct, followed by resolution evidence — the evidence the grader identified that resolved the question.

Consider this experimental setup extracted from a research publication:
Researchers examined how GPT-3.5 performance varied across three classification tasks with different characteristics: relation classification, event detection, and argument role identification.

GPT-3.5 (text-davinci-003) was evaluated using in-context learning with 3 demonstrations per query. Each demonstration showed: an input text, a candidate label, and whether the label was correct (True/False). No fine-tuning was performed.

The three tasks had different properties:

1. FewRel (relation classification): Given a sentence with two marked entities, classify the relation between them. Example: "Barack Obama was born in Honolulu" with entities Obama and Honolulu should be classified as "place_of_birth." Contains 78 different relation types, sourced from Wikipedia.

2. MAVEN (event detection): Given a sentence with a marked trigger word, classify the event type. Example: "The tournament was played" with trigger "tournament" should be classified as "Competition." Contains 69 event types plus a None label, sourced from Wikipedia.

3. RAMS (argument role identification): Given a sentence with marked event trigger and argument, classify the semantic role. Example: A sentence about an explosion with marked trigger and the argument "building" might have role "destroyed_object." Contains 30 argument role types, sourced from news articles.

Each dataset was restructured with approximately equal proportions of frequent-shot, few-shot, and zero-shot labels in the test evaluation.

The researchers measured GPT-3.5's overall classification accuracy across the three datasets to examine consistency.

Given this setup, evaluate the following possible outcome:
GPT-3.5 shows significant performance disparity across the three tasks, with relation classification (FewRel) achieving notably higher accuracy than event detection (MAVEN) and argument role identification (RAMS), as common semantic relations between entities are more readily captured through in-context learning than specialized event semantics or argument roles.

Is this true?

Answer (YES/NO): NO